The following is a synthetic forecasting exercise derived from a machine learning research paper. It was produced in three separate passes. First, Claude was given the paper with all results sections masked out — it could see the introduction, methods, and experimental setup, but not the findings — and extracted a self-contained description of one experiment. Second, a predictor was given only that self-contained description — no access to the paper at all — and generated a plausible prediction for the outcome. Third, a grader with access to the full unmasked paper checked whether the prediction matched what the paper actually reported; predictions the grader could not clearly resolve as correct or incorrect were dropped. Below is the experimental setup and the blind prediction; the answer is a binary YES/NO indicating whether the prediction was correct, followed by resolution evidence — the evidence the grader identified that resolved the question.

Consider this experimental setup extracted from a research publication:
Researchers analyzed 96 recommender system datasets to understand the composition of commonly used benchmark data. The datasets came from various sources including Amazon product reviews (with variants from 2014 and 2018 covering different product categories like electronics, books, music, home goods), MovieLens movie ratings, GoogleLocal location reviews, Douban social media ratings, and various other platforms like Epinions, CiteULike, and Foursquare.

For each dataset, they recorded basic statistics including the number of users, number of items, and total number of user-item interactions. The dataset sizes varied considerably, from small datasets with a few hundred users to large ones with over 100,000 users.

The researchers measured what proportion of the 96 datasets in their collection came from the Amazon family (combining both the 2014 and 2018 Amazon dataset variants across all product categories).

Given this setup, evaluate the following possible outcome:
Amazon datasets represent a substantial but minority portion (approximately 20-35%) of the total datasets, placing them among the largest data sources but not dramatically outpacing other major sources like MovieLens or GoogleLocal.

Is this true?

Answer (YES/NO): NO